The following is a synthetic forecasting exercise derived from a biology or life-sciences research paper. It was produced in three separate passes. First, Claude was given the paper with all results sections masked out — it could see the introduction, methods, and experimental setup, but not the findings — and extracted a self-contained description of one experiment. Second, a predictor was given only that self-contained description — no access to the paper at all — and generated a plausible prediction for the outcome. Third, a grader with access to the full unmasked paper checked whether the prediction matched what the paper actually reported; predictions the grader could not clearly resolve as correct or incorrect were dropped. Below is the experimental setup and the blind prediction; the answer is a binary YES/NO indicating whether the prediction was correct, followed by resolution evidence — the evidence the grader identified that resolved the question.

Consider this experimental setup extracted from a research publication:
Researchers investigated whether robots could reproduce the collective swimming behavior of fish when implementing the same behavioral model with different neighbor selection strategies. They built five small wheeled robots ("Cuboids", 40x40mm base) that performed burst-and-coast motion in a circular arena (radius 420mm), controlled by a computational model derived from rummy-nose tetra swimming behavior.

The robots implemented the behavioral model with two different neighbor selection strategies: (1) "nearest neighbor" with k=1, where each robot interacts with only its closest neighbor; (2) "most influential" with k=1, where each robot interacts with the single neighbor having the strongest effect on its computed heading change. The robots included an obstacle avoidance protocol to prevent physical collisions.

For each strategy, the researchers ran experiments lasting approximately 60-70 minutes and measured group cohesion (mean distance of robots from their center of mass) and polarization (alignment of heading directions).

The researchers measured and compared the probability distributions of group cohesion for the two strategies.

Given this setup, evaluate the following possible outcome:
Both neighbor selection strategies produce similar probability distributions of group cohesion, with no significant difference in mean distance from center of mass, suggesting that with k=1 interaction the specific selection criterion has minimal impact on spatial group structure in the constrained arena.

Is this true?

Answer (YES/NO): NO